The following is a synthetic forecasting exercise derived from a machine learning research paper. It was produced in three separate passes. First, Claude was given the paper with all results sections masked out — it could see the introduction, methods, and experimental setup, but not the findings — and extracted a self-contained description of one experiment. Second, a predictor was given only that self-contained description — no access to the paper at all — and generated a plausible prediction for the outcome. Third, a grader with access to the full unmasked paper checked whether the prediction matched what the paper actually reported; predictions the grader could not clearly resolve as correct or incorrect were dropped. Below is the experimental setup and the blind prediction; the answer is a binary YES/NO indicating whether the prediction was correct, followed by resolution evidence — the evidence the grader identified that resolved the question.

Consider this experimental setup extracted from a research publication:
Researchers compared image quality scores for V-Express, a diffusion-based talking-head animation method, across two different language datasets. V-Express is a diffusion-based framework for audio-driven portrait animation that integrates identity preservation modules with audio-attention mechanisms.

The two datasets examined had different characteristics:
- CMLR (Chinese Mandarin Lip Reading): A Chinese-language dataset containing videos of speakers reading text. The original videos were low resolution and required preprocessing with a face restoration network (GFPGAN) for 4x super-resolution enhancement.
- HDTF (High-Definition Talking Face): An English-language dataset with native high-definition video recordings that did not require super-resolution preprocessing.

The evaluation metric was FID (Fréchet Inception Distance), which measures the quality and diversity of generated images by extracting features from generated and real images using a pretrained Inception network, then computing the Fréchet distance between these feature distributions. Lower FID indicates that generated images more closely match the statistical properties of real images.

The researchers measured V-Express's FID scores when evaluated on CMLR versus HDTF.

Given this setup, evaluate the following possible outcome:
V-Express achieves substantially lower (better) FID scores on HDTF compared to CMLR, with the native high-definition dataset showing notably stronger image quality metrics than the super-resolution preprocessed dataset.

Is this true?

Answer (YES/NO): NO